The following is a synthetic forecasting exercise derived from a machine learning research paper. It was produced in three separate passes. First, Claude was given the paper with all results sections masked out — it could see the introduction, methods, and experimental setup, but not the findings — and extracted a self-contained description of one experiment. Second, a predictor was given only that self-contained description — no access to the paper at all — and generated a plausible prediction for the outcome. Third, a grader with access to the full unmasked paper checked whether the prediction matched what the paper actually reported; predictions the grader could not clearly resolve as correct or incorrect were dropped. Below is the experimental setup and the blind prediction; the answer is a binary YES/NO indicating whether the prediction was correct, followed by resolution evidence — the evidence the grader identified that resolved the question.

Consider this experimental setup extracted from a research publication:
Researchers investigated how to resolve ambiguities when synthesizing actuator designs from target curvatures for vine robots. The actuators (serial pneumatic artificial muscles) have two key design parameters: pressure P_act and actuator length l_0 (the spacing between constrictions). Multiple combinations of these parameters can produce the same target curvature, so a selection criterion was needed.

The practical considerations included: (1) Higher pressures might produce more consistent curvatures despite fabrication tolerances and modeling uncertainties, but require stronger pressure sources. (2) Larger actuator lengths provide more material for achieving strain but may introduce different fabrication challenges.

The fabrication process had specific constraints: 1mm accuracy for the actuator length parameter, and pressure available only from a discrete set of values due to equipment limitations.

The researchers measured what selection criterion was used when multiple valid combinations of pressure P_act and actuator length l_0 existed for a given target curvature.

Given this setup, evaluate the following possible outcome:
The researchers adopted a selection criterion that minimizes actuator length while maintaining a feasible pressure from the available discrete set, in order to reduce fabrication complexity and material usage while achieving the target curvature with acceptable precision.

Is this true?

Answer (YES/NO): NO